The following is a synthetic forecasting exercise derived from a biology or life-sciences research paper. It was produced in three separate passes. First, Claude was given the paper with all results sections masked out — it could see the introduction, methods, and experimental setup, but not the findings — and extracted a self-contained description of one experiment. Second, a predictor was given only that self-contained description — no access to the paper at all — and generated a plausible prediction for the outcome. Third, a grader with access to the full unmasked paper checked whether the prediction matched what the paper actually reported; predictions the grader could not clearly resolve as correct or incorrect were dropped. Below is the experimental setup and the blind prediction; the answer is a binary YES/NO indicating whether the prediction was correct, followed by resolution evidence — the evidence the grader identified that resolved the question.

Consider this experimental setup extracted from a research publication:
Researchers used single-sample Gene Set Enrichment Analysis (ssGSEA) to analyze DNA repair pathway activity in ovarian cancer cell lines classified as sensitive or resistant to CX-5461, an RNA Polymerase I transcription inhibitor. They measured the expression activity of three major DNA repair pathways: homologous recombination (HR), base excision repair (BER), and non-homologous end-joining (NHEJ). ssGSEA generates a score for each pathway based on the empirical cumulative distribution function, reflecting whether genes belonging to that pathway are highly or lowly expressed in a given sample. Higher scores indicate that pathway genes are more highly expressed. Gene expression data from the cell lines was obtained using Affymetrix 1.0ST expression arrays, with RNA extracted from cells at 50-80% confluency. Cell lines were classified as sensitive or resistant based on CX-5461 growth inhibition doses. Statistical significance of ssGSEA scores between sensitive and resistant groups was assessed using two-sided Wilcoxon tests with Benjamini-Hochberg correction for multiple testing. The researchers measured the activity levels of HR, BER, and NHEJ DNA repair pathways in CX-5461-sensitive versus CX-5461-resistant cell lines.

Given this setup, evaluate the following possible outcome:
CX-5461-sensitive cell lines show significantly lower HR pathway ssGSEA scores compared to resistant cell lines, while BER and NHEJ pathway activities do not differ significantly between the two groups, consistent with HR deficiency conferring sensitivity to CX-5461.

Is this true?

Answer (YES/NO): NO